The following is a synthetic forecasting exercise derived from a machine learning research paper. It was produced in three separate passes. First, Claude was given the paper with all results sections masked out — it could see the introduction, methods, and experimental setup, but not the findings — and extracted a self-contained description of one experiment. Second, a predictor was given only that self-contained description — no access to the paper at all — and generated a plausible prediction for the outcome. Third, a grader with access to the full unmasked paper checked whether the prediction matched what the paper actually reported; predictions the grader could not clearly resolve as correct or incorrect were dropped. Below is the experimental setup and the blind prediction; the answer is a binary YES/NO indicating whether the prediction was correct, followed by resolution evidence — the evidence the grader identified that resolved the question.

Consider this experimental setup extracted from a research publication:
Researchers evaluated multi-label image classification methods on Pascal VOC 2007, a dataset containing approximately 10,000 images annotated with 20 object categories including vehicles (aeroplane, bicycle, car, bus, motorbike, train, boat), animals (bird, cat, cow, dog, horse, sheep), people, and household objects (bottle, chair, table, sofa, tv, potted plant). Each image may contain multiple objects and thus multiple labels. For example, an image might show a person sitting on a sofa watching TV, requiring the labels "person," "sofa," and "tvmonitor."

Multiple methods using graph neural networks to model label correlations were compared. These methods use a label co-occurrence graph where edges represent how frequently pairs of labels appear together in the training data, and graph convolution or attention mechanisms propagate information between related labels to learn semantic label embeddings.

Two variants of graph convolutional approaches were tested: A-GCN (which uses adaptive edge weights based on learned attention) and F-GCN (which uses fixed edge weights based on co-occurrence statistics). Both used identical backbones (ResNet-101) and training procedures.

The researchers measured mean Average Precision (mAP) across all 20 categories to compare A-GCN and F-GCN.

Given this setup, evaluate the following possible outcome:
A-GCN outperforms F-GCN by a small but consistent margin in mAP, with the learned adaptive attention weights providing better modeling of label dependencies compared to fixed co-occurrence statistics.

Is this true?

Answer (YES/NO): NO